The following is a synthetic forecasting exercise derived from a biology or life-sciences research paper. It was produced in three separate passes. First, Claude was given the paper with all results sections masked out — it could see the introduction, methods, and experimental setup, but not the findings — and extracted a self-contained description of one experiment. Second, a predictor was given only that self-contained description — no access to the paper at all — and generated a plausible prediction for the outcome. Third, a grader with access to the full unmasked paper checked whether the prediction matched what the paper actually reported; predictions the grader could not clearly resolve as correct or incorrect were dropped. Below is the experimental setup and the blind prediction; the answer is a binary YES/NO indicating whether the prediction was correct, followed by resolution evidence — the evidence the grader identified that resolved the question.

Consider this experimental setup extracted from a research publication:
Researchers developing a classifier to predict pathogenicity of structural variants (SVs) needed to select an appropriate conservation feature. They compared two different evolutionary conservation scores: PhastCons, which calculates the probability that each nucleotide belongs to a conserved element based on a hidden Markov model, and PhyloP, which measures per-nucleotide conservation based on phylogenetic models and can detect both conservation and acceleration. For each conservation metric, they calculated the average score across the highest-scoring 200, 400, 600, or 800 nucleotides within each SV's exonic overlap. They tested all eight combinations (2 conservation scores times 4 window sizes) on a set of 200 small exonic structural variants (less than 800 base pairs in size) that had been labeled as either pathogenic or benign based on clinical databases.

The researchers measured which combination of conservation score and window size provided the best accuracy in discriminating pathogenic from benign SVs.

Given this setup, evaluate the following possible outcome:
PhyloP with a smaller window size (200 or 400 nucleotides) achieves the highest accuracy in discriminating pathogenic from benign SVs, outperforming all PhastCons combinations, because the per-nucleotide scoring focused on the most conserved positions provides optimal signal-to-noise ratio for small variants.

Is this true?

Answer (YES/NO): YES